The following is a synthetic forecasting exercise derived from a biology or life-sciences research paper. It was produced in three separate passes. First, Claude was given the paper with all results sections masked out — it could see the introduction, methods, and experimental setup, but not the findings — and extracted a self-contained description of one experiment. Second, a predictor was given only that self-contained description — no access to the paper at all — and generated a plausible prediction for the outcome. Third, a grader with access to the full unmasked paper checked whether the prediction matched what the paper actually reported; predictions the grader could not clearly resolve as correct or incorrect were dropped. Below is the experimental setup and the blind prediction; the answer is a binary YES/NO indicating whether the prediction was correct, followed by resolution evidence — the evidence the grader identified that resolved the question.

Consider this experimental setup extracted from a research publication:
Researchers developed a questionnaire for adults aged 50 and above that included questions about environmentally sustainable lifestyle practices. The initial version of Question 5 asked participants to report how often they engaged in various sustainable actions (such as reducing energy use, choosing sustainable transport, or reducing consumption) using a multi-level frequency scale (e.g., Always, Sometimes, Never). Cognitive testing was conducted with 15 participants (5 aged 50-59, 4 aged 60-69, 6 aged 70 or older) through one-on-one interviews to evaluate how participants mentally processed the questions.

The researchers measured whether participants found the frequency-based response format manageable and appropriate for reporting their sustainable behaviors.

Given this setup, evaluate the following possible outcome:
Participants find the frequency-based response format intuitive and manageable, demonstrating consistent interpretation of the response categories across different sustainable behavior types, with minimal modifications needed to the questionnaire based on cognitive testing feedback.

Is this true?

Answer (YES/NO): NO